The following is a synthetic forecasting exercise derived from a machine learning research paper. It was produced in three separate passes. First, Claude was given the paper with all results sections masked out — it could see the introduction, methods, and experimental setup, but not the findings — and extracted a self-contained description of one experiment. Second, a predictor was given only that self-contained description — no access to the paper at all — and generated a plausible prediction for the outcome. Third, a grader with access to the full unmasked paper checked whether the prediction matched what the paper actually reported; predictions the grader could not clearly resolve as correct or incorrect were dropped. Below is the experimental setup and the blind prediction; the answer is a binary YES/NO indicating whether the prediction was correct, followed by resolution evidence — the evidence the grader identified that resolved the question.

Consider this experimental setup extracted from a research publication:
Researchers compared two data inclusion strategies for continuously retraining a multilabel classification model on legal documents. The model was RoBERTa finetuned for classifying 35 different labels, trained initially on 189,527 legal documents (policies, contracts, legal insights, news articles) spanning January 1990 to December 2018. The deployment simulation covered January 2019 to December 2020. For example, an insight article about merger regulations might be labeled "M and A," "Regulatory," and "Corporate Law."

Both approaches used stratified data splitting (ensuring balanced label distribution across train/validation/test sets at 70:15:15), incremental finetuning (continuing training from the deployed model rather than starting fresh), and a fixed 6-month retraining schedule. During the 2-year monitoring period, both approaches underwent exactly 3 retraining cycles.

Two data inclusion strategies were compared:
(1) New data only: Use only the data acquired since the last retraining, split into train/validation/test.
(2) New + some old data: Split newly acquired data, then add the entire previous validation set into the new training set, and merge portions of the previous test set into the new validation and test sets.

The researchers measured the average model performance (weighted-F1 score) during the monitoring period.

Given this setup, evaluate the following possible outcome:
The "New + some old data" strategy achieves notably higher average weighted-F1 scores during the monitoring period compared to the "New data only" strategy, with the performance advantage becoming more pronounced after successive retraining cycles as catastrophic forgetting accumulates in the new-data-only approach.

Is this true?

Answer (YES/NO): NO